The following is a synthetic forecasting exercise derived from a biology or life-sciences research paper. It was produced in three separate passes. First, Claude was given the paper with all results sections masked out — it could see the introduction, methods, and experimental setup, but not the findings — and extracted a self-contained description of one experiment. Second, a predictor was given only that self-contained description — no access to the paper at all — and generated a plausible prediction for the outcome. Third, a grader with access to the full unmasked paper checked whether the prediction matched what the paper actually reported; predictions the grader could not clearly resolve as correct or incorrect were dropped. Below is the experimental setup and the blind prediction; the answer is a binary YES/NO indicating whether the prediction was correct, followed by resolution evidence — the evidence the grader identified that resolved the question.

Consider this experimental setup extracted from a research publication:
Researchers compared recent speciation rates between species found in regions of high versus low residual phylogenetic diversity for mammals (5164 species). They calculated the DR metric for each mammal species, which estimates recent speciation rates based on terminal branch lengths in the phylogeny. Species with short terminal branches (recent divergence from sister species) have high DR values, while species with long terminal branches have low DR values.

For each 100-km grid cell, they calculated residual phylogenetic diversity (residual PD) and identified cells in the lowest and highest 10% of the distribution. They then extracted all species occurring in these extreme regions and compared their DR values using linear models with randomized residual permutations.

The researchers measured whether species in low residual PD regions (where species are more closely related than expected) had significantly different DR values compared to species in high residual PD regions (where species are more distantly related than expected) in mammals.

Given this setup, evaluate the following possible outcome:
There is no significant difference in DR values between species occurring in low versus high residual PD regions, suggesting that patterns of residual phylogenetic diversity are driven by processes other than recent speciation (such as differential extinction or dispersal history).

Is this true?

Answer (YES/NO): NO